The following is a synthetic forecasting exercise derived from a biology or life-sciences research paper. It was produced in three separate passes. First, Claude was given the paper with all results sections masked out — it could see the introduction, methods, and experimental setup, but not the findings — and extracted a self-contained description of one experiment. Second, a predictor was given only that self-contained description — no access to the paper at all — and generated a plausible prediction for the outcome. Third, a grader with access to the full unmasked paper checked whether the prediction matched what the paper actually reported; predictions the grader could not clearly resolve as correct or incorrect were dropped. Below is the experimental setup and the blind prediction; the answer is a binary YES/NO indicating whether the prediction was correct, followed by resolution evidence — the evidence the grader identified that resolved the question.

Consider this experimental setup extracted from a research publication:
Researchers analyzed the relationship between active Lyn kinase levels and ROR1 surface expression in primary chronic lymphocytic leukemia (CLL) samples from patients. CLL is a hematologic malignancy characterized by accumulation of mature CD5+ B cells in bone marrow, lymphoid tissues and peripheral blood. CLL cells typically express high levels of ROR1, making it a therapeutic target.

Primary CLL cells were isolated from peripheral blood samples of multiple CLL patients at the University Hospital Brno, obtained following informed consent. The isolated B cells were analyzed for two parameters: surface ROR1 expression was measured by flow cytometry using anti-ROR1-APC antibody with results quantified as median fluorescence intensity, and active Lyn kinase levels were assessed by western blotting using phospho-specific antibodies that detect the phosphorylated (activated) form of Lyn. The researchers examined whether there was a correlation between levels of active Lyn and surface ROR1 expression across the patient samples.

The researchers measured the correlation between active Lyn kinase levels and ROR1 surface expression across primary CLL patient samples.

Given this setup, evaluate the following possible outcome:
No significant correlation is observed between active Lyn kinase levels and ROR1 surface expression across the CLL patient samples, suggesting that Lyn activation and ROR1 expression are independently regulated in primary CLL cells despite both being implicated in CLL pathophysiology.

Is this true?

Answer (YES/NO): YES